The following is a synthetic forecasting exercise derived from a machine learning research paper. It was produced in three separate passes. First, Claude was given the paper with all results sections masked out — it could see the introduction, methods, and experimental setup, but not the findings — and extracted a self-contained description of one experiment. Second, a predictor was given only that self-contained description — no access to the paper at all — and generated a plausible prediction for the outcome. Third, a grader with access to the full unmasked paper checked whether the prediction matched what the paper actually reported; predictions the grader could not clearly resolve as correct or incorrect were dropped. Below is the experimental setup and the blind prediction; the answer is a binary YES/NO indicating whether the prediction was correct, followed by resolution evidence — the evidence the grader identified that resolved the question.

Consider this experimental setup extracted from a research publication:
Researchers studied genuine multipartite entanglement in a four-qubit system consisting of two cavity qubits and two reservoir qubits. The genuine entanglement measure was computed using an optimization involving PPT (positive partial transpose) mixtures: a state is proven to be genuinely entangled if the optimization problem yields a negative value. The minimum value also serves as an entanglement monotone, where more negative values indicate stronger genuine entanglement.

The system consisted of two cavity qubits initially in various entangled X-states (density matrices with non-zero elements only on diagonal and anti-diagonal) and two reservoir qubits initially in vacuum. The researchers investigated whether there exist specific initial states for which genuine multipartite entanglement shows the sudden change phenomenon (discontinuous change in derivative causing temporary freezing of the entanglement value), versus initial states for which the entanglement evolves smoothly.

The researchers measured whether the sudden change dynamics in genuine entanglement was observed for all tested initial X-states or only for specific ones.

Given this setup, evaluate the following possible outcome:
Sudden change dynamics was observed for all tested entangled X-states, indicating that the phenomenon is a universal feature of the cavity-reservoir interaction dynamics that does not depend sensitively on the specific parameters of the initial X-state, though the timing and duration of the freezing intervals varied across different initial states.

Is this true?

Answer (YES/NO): NO